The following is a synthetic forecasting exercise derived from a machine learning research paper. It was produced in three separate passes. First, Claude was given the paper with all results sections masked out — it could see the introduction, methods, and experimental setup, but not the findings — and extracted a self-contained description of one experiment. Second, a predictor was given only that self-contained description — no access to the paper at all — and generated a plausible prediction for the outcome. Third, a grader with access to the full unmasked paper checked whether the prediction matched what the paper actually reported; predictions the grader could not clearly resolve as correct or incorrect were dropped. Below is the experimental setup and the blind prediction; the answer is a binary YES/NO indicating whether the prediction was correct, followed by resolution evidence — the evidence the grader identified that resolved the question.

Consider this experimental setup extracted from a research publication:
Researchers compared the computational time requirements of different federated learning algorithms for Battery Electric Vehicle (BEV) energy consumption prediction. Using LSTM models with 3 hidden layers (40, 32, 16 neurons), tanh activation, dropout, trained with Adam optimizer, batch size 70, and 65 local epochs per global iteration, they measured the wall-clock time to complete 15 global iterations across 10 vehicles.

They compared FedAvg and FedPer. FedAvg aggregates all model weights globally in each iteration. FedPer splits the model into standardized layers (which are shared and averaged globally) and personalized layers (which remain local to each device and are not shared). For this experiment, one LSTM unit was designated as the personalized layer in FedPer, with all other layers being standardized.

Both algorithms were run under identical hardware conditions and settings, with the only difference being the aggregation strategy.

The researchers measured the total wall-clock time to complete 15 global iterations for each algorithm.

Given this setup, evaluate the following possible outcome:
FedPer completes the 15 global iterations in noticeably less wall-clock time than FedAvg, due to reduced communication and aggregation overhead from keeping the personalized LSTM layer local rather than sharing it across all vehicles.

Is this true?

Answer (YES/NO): NO